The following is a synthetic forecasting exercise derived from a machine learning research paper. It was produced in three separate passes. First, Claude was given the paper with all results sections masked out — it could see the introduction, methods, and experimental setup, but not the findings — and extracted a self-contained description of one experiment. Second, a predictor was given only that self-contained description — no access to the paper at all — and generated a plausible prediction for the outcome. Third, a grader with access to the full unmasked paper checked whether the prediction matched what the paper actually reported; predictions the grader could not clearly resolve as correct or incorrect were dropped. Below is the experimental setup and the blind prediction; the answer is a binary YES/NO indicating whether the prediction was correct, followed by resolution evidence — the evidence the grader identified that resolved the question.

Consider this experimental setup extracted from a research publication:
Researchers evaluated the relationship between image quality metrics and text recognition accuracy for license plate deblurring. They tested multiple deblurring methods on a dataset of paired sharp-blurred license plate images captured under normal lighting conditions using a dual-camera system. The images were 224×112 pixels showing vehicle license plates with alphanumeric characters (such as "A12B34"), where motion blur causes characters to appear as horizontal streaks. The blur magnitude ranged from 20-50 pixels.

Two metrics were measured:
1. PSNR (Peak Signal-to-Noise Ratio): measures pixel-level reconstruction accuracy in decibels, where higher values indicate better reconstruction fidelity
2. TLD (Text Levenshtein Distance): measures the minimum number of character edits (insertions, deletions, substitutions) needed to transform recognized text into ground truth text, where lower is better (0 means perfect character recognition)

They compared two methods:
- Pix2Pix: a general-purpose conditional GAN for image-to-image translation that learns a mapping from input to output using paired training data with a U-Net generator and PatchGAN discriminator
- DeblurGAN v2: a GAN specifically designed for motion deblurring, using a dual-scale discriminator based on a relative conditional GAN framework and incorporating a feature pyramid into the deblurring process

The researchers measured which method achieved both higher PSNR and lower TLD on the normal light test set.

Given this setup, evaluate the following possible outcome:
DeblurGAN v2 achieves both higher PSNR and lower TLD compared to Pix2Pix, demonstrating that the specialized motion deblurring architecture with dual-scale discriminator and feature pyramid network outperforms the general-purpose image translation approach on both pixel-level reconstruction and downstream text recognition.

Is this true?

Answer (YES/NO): NO